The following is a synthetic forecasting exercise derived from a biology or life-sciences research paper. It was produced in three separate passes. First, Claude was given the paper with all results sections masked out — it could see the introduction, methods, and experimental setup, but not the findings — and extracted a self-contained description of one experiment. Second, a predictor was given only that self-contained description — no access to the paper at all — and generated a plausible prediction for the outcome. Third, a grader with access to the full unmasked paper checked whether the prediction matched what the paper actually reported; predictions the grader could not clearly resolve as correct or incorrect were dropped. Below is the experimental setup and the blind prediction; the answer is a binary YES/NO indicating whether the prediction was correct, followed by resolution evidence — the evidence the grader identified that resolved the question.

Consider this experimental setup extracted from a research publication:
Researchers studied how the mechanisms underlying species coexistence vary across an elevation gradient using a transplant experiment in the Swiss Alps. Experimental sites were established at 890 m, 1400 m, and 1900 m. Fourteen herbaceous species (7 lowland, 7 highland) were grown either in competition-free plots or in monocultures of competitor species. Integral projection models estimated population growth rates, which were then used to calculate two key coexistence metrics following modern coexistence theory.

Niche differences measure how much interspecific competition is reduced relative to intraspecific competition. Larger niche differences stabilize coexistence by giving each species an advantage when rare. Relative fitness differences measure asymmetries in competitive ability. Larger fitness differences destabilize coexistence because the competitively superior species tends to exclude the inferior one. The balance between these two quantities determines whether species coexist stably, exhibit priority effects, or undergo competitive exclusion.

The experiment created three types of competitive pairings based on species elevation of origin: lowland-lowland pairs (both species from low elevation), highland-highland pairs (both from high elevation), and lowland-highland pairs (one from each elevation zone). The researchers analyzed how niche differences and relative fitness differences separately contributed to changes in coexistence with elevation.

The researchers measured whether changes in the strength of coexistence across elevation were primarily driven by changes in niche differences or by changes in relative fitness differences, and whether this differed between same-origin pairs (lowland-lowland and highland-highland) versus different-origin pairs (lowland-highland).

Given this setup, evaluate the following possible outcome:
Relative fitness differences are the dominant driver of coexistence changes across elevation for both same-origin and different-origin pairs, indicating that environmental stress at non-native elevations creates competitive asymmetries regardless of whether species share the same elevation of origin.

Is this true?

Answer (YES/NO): NO